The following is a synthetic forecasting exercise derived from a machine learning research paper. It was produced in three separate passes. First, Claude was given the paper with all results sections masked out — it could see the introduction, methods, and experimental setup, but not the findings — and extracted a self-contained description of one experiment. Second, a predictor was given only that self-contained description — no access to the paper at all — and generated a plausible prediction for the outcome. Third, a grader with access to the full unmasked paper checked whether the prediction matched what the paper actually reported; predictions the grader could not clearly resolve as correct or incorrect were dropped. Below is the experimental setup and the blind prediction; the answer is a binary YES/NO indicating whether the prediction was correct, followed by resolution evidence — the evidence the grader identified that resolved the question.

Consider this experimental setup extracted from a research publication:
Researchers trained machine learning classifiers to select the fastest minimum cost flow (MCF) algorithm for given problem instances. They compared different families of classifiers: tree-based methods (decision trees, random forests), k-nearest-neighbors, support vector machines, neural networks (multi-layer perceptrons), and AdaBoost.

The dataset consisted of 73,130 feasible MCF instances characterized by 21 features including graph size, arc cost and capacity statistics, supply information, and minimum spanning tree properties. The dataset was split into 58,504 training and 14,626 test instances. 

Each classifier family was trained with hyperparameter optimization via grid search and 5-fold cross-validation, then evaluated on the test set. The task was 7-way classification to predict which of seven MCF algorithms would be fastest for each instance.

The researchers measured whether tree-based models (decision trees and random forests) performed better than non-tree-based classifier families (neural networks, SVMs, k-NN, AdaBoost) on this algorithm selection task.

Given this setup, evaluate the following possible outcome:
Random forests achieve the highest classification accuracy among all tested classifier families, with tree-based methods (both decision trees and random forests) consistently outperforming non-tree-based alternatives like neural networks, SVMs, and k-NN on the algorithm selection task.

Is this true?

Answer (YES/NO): YES